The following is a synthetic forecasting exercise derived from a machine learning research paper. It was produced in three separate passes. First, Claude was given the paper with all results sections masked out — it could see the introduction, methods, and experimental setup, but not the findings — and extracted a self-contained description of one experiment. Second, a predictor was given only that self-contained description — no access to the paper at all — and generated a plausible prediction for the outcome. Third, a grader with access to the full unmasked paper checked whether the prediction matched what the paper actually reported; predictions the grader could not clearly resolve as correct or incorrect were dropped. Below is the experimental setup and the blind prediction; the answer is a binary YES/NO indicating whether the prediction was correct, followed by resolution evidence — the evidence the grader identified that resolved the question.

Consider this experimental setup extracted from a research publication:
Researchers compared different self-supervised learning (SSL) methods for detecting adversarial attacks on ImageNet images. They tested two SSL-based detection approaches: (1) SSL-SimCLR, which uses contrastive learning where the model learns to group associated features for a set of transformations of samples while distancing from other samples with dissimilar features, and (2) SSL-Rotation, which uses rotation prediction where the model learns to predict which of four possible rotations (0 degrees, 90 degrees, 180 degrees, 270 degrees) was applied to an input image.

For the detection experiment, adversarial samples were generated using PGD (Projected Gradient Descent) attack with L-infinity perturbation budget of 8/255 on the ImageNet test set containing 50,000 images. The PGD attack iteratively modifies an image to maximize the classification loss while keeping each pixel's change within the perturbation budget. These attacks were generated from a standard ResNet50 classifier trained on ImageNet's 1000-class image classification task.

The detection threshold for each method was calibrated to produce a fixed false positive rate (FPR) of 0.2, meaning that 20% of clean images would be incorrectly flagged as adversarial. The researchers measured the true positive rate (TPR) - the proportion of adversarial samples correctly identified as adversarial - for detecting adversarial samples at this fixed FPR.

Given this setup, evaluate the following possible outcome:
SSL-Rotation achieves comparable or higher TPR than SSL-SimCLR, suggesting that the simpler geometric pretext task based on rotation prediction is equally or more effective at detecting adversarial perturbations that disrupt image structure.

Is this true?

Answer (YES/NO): YES